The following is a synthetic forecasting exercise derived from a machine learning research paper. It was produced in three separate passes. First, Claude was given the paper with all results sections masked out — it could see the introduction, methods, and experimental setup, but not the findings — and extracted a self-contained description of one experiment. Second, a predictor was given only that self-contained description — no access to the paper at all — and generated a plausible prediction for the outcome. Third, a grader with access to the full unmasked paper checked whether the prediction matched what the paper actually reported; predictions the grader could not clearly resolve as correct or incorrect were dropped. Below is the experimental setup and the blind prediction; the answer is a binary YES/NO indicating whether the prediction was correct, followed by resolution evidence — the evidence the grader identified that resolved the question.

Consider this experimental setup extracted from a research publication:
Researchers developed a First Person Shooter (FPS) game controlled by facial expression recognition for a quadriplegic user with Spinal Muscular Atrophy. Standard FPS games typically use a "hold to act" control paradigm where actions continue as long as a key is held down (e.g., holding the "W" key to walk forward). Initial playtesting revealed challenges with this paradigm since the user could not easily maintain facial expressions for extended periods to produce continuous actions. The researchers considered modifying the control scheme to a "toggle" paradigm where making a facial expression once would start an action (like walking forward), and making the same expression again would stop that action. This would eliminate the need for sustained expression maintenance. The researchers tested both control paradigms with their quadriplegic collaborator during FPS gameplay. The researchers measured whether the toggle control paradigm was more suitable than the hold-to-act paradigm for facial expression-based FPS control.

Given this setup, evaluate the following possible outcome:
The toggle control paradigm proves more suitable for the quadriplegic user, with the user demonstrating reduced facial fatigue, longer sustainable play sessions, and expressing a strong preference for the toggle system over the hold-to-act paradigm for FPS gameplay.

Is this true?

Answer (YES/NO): NO